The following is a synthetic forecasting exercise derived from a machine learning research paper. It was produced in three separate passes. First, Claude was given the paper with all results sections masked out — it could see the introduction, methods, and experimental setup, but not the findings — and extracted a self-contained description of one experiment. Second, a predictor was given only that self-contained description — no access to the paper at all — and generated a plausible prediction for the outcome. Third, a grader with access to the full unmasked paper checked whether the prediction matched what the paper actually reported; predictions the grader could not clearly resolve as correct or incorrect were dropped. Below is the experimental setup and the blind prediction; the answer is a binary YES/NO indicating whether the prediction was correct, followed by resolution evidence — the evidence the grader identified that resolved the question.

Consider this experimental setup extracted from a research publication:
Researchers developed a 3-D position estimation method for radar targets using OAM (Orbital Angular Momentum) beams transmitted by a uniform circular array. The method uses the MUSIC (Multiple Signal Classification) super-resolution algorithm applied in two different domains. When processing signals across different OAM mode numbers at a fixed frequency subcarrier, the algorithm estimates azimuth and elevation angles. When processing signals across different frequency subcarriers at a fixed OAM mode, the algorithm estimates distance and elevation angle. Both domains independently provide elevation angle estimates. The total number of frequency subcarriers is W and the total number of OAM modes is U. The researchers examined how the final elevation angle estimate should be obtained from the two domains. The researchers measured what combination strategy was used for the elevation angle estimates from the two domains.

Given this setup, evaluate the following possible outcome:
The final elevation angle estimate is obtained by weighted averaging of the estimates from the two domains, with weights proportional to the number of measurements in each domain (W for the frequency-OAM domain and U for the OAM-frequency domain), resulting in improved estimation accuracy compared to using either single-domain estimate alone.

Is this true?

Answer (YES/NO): YES